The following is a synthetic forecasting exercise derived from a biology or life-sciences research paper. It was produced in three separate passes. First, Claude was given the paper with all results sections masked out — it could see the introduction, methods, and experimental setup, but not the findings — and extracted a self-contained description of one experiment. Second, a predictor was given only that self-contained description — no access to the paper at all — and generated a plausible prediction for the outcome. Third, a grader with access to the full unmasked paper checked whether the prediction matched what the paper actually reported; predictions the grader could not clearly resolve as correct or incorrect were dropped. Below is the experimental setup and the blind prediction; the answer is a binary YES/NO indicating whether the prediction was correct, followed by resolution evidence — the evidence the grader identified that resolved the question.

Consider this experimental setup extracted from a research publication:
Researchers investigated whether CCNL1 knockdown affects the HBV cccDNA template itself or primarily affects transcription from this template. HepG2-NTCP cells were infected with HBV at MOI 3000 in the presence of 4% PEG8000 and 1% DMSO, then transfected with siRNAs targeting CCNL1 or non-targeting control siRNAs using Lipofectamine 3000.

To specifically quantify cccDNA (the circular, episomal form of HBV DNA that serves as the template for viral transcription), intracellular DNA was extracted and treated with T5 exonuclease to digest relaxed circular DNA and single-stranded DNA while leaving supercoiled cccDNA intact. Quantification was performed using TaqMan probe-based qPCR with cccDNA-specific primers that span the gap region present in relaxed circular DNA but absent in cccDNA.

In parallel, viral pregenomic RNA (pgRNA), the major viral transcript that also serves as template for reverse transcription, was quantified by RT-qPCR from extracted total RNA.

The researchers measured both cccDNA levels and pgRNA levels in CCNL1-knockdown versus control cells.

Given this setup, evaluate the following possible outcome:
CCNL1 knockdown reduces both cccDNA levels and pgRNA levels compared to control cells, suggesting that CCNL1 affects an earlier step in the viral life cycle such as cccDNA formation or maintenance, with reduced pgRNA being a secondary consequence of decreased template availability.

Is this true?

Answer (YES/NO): NO